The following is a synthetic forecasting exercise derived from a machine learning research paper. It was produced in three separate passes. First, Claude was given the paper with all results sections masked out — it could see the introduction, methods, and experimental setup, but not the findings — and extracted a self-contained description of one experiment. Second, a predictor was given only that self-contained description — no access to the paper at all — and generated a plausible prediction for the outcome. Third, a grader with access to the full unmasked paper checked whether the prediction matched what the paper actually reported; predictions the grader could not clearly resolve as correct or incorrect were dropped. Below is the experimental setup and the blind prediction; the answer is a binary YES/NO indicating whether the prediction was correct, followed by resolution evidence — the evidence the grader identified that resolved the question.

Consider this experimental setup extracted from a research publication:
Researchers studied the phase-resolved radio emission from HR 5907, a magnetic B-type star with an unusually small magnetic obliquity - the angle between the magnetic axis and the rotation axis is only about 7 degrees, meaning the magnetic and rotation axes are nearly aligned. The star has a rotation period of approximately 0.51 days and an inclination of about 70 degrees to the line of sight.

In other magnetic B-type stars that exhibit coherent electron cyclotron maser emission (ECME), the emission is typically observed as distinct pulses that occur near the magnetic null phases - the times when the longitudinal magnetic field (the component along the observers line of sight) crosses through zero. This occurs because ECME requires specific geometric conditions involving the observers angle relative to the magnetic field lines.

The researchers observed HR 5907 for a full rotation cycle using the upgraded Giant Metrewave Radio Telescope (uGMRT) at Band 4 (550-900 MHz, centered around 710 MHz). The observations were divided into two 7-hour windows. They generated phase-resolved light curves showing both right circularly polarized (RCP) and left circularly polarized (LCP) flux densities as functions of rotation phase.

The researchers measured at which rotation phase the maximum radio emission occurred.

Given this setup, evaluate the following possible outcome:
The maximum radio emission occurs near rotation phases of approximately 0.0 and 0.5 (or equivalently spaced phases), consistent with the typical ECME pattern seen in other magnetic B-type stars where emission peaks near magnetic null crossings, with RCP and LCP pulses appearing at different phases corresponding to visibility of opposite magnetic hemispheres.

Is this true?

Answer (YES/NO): NO